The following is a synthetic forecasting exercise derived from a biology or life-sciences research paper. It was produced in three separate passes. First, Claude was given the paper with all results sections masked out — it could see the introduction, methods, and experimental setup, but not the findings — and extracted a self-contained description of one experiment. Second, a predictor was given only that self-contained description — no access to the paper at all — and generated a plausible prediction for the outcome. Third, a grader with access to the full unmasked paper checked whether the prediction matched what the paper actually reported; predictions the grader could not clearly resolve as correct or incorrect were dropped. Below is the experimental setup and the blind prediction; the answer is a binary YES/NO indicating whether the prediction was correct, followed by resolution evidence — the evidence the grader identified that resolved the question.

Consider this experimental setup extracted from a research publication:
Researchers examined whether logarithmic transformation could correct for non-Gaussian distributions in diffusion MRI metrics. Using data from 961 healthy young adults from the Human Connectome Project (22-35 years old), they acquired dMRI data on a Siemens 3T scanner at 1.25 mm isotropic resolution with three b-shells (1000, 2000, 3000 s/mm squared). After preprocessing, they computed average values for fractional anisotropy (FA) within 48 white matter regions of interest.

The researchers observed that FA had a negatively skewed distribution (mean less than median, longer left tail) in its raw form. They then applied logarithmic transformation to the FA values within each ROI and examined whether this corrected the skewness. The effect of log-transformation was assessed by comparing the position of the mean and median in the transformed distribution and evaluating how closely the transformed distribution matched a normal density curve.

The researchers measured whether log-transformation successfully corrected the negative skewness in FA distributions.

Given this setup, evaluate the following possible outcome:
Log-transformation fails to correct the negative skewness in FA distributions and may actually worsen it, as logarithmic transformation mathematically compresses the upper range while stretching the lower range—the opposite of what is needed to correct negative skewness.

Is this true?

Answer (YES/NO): YES